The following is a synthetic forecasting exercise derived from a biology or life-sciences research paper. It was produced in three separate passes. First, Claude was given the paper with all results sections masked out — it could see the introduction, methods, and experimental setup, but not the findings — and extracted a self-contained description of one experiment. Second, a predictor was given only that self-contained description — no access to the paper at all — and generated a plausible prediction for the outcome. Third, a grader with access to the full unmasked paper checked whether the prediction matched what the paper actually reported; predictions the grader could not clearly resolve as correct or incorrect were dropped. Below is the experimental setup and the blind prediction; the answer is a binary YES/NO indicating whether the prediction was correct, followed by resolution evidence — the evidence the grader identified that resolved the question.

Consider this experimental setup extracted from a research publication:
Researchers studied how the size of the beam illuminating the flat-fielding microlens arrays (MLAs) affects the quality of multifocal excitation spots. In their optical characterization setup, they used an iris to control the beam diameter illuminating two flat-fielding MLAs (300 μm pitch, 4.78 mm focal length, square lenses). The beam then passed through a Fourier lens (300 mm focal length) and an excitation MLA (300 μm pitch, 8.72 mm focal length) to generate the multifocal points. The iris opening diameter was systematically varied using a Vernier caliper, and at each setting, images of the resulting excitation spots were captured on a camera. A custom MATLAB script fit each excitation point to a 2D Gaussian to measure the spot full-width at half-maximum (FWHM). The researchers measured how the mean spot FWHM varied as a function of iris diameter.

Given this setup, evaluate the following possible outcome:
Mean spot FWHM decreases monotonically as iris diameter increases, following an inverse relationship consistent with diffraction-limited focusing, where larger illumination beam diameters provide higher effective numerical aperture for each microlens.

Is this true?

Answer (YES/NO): NO